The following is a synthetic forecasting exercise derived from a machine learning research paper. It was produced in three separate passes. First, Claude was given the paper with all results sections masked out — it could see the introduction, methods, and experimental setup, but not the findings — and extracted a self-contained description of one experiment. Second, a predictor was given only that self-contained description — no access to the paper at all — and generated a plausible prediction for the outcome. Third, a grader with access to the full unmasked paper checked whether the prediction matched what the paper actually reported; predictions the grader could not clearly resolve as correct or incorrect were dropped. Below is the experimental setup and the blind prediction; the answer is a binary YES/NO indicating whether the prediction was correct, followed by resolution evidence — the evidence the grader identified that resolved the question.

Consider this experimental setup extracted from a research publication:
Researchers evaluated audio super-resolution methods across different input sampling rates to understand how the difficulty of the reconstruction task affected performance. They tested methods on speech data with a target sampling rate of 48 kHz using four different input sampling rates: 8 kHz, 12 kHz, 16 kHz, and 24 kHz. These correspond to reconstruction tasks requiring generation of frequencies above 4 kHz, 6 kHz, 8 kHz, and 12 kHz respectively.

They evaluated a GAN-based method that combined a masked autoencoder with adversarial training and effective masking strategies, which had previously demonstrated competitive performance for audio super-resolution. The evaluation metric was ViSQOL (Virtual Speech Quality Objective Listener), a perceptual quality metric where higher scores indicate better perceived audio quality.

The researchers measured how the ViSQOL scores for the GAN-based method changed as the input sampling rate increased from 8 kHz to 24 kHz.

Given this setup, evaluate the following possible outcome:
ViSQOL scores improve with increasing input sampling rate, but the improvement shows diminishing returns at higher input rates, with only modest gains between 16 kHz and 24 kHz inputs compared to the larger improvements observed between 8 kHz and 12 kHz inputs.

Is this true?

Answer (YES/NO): NO